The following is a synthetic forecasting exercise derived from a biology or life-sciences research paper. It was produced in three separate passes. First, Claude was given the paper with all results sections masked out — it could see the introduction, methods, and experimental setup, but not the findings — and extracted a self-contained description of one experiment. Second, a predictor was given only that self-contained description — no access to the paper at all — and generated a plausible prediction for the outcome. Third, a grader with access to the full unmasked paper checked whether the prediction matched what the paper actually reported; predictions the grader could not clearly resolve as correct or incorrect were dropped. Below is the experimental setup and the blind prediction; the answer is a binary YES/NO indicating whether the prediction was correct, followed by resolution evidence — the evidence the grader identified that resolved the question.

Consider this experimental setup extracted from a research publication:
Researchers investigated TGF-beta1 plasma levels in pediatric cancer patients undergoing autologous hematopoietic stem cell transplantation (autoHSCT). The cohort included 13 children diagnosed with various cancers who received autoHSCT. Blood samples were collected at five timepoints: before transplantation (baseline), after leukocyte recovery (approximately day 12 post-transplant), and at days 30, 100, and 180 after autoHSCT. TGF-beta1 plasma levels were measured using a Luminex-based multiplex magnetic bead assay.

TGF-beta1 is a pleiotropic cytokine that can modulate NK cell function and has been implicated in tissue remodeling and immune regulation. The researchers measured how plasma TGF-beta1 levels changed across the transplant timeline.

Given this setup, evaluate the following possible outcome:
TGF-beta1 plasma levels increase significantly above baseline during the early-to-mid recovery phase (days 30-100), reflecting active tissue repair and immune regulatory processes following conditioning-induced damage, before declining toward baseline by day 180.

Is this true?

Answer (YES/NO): NO